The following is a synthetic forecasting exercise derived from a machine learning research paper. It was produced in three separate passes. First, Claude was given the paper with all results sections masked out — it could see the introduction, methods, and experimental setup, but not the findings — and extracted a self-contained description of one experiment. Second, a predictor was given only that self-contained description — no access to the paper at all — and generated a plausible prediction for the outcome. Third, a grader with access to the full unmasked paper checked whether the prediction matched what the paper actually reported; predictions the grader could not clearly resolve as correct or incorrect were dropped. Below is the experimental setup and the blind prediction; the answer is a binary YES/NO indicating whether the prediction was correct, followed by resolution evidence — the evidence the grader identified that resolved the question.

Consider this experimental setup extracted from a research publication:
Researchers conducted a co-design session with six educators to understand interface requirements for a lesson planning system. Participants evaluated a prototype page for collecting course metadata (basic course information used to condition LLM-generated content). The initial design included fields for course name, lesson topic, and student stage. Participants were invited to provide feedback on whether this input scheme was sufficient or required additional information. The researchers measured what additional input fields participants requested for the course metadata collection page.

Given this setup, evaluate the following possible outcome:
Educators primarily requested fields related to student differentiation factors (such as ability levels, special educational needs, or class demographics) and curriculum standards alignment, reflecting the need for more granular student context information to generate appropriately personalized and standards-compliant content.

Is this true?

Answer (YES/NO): NO